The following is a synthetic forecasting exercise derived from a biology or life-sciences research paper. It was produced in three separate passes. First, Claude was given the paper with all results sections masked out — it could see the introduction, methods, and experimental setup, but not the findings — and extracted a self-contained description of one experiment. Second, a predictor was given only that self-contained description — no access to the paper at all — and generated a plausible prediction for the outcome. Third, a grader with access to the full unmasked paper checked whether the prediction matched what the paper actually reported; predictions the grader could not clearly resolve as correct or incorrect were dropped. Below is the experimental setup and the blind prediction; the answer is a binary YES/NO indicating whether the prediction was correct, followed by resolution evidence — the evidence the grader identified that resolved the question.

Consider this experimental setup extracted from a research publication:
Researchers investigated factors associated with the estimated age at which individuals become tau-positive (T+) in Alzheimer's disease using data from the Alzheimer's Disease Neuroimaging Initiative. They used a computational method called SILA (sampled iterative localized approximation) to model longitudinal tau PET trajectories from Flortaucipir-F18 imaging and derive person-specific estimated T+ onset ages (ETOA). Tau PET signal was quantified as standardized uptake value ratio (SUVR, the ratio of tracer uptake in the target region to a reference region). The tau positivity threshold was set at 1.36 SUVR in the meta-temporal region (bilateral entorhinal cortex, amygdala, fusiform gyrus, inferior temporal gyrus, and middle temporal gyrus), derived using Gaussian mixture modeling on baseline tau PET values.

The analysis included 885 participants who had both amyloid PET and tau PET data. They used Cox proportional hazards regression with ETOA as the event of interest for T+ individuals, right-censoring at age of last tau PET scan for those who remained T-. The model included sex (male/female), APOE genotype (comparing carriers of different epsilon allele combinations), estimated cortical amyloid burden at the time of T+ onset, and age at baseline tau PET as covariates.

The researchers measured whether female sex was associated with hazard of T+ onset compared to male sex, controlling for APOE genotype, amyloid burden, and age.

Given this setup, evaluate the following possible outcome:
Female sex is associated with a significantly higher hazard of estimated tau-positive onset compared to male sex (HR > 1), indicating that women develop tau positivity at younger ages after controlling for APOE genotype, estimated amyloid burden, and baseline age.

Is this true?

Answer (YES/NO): NO